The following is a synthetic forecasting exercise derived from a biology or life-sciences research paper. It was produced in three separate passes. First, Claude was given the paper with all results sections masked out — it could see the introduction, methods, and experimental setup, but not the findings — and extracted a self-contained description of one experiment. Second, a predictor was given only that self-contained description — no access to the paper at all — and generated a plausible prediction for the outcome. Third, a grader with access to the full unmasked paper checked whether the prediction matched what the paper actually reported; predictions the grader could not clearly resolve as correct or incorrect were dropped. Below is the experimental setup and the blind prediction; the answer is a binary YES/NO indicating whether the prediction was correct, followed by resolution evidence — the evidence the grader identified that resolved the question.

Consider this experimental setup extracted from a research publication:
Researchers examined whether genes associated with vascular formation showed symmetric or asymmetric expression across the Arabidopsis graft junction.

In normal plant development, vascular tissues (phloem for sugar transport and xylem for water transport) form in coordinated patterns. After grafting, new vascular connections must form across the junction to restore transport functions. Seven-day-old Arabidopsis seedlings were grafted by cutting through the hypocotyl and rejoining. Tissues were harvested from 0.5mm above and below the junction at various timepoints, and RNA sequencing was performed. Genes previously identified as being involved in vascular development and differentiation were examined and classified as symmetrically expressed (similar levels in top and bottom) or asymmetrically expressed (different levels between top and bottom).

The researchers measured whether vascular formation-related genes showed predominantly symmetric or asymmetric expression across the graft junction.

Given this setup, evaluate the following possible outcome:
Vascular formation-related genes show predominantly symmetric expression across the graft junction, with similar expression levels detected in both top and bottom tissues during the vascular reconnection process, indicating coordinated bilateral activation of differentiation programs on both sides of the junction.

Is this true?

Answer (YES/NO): YES